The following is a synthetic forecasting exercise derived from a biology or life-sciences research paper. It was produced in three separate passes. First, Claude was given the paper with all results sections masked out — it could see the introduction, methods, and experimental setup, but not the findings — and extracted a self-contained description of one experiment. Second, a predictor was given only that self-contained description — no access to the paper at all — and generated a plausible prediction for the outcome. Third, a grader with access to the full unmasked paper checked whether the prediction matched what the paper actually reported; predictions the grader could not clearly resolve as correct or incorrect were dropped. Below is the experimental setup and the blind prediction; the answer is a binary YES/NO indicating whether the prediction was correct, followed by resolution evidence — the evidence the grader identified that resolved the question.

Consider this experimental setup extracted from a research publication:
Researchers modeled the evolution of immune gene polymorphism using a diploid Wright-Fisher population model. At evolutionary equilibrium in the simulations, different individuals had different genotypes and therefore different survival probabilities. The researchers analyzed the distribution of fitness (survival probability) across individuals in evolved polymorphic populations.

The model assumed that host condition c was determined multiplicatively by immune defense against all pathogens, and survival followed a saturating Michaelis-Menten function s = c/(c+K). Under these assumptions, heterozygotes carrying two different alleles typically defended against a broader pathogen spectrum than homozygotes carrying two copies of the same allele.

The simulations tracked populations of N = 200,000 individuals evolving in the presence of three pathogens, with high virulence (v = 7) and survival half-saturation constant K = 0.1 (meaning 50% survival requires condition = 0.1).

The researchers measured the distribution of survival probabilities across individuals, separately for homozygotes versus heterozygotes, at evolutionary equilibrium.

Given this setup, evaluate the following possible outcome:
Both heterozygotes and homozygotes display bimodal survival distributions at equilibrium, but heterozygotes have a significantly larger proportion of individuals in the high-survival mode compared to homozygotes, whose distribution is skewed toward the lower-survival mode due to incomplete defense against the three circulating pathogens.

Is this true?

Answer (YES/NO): NO